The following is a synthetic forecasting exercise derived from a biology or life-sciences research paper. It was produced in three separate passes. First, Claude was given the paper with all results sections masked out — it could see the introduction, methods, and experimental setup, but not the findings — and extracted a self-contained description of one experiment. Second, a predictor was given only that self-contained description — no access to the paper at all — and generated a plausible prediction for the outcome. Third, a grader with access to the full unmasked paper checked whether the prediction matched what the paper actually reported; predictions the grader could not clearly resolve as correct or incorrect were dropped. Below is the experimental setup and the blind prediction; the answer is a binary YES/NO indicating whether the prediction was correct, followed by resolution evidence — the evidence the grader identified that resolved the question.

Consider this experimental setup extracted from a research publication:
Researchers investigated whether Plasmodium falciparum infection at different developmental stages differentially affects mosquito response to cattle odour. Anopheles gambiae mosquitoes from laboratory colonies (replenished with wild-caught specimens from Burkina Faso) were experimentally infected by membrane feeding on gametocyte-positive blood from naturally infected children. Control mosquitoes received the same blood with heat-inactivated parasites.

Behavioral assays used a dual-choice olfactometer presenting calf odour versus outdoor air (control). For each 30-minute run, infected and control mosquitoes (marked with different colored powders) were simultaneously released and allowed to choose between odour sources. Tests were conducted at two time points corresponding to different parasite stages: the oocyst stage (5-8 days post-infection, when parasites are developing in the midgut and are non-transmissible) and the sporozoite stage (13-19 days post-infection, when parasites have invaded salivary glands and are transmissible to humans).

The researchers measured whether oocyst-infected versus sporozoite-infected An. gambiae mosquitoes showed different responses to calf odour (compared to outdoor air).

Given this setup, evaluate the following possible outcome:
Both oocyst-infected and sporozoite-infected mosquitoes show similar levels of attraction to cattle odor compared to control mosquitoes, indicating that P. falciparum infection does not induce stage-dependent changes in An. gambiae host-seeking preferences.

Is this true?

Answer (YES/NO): NO